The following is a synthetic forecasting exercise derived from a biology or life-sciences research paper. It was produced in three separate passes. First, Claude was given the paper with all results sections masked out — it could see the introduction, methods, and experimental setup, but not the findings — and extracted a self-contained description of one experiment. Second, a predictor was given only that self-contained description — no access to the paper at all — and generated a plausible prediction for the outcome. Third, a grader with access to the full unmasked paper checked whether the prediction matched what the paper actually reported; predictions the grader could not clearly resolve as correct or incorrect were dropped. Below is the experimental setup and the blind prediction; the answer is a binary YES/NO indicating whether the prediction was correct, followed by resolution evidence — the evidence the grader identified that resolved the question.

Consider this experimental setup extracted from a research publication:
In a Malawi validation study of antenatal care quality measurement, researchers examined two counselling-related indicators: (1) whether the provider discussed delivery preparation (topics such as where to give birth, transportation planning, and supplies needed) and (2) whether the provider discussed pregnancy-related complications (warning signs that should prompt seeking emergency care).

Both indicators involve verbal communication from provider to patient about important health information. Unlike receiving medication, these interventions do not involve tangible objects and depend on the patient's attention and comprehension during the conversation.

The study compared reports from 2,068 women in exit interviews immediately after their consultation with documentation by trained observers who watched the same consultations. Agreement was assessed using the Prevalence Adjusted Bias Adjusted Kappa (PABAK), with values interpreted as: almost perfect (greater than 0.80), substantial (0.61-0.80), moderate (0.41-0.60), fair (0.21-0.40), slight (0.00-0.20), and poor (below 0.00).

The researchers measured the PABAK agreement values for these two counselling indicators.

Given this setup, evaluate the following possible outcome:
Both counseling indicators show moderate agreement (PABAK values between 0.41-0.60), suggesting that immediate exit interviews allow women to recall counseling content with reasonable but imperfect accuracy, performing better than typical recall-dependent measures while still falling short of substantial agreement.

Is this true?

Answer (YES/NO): NO